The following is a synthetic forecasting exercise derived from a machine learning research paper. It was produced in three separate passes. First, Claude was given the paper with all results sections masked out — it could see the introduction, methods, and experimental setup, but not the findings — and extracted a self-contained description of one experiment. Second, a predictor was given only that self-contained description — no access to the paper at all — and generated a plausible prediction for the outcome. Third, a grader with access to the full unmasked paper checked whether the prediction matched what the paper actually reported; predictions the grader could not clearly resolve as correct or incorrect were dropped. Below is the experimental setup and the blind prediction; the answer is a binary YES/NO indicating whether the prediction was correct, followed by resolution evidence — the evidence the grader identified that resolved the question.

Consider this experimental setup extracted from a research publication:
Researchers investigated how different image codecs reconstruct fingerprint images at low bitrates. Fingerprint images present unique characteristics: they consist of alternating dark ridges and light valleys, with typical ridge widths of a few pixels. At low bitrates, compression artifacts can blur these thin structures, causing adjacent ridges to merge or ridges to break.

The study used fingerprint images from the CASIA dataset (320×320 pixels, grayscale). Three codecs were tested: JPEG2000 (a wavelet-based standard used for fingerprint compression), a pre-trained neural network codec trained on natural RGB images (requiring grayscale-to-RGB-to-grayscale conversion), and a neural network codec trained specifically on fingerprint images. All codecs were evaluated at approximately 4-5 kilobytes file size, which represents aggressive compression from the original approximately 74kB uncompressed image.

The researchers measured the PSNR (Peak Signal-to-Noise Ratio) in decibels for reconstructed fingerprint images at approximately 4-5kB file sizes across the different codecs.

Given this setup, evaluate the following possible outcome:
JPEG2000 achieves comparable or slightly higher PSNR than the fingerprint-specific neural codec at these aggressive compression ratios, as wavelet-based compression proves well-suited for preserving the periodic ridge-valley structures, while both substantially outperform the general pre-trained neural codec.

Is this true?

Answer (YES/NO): NO